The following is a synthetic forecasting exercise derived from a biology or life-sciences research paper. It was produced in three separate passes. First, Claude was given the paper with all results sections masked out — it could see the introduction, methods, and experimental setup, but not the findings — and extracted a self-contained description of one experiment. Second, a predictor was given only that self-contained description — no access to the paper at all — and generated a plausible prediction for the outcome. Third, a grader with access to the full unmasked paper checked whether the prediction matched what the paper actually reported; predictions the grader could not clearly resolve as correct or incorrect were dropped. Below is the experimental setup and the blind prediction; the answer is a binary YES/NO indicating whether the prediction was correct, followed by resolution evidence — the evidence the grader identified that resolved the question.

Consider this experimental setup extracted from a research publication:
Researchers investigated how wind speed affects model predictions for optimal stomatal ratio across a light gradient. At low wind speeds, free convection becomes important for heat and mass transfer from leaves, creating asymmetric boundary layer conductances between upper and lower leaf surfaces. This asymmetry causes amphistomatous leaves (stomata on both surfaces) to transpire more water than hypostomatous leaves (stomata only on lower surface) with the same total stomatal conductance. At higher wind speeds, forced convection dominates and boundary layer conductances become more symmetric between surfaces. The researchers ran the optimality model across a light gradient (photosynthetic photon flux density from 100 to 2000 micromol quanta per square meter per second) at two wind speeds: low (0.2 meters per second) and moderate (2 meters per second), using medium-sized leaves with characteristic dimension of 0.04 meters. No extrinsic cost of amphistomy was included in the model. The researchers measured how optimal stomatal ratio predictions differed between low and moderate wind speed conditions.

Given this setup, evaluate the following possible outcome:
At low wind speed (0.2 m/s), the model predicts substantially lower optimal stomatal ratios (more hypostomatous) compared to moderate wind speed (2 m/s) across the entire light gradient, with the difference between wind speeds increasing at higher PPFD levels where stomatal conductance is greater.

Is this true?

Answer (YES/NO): NO